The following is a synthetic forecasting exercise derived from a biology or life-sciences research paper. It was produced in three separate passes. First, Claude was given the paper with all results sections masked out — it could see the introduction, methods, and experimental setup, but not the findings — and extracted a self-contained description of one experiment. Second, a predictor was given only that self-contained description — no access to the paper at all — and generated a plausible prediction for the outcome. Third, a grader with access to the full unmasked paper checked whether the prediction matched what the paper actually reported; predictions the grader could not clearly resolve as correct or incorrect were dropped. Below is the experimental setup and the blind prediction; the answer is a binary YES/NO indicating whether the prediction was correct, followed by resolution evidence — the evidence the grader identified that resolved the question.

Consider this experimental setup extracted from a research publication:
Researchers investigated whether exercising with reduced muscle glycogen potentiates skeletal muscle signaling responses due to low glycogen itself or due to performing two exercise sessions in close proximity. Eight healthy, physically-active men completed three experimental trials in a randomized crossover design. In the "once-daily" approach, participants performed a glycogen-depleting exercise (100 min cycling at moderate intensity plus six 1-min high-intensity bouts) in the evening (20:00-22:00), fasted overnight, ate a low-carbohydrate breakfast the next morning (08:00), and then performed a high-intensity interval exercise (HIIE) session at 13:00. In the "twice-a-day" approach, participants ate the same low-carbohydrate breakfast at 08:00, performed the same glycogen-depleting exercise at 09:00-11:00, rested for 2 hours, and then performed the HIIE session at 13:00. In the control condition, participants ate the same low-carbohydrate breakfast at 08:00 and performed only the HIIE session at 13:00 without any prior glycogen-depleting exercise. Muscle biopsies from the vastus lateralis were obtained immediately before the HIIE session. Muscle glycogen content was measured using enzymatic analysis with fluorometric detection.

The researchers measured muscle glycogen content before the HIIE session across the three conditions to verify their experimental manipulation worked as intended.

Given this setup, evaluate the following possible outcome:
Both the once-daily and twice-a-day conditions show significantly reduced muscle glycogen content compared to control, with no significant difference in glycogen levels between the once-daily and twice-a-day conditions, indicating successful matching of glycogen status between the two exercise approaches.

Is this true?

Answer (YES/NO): YES